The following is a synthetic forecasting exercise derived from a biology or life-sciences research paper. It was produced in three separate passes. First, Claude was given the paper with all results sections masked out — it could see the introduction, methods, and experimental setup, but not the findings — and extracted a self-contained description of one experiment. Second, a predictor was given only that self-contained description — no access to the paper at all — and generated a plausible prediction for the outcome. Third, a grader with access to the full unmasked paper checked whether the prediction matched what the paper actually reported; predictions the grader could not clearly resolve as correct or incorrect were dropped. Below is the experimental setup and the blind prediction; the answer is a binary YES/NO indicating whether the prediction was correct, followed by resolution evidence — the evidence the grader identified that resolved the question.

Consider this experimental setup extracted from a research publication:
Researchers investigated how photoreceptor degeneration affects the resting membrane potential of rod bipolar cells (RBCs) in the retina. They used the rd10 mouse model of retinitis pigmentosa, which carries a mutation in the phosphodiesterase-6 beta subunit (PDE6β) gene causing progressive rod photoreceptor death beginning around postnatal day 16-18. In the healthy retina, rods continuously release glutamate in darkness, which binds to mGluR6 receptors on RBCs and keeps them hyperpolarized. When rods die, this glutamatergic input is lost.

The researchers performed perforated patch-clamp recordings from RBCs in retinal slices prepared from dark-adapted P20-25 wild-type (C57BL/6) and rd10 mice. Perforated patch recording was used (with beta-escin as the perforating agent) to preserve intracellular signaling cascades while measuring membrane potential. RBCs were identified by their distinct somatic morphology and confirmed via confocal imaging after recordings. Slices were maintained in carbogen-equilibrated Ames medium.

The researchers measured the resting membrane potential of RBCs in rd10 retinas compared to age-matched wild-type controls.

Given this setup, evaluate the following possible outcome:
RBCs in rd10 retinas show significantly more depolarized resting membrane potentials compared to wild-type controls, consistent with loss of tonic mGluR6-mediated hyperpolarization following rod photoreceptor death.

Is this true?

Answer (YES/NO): YES